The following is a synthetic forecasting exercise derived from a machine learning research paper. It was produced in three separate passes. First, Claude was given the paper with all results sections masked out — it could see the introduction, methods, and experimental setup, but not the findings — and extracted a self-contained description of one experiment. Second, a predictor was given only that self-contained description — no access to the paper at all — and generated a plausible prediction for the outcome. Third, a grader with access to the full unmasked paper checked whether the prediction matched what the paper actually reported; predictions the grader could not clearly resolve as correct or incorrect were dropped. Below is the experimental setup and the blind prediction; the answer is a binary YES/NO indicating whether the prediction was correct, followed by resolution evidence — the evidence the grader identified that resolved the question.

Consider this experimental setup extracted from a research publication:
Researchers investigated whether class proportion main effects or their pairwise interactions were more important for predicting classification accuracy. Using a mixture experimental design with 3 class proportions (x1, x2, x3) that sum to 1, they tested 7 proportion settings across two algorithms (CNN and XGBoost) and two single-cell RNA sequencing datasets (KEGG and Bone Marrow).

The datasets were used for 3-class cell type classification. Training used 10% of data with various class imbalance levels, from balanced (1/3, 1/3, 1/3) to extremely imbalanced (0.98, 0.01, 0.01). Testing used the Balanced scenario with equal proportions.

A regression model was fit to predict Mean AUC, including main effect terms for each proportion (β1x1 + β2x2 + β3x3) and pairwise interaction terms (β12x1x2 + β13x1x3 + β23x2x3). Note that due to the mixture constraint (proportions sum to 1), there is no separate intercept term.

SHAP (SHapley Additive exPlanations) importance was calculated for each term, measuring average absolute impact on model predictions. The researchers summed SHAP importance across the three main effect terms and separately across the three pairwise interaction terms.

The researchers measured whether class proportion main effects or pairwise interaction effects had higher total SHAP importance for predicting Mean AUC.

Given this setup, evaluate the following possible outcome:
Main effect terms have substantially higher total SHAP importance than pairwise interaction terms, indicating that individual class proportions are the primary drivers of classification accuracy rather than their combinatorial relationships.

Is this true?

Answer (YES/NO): YES